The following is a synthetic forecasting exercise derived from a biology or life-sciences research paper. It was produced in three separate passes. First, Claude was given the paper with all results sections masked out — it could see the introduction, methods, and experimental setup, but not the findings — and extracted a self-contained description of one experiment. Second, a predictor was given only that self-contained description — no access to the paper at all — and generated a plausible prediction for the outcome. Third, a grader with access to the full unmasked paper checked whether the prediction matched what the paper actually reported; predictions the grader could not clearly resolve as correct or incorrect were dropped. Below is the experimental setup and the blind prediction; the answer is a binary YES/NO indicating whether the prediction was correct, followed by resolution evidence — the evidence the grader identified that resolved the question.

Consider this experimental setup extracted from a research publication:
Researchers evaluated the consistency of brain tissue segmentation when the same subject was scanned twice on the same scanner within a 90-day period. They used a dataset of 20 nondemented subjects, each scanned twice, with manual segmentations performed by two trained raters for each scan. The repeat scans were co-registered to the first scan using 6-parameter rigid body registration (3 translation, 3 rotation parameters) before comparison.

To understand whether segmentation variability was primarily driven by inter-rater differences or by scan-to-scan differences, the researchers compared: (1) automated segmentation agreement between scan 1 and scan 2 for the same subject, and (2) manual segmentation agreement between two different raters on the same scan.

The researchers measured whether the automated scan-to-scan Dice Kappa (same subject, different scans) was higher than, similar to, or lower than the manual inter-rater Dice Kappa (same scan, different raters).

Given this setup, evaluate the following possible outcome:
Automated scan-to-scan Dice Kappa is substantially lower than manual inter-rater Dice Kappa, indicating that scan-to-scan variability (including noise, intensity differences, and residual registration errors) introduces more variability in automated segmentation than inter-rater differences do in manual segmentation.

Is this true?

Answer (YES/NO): NO